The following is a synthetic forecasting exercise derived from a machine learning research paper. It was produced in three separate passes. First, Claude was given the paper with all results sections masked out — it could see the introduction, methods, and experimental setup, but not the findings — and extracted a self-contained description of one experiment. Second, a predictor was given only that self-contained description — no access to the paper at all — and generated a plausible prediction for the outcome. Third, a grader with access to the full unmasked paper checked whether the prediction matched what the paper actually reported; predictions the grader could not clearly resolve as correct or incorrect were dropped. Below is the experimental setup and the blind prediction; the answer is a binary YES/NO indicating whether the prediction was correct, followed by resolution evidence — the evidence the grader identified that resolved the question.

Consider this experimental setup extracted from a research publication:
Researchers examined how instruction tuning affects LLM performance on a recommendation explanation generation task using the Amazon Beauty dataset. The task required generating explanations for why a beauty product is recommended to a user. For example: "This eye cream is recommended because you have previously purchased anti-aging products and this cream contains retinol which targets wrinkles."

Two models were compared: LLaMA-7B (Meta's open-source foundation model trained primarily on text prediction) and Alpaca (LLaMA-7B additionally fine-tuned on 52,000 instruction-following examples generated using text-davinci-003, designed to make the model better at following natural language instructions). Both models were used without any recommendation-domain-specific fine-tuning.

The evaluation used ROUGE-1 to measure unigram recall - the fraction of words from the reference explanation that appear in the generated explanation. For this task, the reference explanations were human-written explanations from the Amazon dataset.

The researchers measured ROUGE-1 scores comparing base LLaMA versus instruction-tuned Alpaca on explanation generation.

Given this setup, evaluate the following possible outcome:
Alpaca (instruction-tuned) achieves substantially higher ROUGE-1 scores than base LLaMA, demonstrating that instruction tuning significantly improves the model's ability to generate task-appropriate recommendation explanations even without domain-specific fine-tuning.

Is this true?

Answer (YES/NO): YES